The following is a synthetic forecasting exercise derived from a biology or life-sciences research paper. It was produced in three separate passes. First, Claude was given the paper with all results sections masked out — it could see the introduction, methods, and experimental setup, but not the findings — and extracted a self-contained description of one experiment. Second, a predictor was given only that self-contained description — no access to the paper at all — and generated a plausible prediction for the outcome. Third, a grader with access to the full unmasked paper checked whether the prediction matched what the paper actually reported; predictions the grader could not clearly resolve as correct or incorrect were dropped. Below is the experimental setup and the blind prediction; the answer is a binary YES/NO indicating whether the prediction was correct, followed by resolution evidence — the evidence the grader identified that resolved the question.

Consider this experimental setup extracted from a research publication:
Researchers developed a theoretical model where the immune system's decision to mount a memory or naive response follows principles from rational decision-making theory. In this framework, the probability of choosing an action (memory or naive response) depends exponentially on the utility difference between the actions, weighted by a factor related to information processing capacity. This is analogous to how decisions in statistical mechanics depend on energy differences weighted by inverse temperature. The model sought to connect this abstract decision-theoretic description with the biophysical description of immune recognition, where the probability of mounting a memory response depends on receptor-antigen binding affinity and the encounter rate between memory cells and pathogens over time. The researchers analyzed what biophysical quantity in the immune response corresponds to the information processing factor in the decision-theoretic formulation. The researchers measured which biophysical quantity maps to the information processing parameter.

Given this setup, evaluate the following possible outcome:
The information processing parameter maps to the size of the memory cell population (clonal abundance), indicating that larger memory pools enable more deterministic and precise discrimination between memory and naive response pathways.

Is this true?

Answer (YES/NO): NO